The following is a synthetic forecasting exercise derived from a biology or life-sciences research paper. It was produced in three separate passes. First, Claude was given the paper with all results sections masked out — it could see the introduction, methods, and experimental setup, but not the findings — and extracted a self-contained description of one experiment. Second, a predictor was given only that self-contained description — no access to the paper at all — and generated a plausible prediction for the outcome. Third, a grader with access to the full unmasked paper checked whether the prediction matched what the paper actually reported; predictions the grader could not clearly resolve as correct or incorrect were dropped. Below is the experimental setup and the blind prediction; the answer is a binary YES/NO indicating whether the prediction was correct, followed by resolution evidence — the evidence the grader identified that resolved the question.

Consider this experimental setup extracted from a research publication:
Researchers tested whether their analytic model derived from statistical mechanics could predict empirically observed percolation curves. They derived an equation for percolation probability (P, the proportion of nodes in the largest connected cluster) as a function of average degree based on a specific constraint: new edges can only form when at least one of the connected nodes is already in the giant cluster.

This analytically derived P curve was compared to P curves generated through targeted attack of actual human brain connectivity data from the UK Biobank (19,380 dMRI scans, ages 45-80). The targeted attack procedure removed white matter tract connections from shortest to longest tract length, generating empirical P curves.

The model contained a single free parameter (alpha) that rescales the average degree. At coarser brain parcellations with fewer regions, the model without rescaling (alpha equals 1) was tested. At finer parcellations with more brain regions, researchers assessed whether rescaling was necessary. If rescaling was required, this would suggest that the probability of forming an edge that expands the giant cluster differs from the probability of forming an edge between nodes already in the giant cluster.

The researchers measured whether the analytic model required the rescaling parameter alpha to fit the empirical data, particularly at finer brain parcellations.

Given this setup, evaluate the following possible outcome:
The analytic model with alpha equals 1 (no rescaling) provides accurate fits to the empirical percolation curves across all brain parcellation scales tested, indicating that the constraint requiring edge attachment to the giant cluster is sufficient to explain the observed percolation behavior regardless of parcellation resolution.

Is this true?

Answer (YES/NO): NO